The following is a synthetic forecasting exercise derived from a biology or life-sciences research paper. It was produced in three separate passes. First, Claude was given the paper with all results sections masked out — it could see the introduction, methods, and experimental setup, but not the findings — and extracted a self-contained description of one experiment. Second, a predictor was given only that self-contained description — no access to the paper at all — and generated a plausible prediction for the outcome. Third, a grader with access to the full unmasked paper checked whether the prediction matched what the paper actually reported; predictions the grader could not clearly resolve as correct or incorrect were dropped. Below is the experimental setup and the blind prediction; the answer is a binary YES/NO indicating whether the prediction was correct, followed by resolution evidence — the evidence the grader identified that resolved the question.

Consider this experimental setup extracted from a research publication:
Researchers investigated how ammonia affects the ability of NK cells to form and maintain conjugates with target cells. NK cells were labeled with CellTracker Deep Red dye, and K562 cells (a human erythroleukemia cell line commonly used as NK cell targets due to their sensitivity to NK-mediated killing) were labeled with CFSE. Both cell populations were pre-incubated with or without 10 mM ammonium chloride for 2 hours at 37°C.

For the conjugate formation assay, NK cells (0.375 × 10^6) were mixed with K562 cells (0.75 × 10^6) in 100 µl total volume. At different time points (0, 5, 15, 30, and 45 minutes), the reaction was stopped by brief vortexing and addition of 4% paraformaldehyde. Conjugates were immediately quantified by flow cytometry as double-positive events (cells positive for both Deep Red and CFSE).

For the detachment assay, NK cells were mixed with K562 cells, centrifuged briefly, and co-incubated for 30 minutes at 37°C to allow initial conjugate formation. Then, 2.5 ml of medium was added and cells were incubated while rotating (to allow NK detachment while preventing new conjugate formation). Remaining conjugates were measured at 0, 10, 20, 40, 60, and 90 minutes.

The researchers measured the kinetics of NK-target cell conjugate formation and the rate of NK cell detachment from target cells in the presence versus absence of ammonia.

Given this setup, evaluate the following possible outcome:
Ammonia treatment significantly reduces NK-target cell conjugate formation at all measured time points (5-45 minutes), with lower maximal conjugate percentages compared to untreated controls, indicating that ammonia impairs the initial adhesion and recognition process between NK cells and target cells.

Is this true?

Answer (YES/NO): NO